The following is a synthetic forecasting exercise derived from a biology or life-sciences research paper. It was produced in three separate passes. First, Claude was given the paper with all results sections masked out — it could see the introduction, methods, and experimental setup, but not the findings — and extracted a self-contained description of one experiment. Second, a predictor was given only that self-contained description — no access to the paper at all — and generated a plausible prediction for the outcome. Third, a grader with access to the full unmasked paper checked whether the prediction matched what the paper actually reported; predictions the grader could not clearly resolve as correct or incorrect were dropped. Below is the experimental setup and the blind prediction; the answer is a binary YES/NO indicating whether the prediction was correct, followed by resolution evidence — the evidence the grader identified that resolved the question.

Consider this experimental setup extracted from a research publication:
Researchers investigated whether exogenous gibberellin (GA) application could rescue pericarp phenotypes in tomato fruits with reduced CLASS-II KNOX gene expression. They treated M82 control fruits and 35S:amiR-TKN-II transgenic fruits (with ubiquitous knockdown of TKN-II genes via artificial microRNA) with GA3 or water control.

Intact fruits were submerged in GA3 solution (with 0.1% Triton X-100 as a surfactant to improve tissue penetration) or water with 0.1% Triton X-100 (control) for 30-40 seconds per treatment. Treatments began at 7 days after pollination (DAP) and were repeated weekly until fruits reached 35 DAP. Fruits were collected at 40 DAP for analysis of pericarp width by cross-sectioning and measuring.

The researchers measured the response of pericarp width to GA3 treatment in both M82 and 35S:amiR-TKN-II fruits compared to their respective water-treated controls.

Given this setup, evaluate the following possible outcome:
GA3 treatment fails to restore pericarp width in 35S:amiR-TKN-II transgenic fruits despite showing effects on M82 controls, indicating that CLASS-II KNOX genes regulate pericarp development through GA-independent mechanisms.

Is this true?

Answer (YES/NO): NO